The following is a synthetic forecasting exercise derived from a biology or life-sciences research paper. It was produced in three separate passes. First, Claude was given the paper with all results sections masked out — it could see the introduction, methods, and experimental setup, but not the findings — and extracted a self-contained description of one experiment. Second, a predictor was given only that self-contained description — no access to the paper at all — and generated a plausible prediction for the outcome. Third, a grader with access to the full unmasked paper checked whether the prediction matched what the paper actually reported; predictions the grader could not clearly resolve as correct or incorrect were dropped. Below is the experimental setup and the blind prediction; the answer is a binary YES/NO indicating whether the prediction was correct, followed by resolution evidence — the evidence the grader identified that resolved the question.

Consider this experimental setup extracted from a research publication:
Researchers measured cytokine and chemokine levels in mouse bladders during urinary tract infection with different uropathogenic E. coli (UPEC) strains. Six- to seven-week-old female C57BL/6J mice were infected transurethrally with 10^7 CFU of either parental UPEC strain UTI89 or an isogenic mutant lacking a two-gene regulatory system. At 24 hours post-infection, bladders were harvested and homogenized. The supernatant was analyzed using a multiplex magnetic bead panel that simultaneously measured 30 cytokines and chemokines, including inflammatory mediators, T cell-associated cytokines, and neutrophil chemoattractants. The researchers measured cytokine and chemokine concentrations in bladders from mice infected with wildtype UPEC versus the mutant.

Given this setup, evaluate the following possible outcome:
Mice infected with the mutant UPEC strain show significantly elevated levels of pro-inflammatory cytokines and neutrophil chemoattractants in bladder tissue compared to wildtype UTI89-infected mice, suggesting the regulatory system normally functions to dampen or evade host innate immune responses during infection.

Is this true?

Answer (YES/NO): YES